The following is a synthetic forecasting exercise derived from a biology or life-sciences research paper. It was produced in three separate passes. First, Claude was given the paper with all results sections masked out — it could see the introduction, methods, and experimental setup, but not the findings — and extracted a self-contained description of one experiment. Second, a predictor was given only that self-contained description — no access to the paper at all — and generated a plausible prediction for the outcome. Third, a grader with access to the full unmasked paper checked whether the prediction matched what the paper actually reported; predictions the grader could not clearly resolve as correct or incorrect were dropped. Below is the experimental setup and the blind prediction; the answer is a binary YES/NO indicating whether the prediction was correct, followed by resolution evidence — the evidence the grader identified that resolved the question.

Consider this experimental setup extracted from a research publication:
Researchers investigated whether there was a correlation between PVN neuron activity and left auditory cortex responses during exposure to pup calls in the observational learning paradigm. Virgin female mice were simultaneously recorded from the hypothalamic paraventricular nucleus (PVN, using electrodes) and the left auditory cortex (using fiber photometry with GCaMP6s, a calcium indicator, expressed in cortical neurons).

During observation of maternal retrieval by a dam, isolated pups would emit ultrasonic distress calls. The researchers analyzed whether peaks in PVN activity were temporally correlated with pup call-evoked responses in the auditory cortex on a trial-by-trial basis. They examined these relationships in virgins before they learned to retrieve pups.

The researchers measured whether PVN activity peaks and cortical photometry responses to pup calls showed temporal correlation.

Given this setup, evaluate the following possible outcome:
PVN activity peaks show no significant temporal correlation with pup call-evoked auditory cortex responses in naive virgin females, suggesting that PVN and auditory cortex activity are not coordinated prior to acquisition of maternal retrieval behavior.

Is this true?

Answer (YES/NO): NO